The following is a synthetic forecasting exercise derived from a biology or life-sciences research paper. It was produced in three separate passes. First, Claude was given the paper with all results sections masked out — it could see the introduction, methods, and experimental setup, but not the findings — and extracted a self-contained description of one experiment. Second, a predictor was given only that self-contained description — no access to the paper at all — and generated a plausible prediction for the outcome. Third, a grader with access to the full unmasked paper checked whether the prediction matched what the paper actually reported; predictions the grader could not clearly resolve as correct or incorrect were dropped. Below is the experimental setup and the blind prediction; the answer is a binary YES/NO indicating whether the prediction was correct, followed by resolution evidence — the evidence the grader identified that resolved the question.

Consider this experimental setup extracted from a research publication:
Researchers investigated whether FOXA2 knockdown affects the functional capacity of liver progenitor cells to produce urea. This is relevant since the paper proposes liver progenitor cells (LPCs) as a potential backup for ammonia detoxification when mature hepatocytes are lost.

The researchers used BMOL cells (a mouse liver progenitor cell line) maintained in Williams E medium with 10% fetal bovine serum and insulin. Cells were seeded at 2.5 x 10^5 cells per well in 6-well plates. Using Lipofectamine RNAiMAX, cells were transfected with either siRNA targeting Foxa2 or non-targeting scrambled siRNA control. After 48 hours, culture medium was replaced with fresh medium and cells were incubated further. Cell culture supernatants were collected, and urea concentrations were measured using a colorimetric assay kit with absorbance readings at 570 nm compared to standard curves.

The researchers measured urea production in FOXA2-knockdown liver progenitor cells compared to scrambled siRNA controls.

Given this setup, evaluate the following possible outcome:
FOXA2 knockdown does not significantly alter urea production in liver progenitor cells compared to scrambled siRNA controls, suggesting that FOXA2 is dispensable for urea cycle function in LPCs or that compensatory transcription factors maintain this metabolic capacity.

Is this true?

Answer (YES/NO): NO